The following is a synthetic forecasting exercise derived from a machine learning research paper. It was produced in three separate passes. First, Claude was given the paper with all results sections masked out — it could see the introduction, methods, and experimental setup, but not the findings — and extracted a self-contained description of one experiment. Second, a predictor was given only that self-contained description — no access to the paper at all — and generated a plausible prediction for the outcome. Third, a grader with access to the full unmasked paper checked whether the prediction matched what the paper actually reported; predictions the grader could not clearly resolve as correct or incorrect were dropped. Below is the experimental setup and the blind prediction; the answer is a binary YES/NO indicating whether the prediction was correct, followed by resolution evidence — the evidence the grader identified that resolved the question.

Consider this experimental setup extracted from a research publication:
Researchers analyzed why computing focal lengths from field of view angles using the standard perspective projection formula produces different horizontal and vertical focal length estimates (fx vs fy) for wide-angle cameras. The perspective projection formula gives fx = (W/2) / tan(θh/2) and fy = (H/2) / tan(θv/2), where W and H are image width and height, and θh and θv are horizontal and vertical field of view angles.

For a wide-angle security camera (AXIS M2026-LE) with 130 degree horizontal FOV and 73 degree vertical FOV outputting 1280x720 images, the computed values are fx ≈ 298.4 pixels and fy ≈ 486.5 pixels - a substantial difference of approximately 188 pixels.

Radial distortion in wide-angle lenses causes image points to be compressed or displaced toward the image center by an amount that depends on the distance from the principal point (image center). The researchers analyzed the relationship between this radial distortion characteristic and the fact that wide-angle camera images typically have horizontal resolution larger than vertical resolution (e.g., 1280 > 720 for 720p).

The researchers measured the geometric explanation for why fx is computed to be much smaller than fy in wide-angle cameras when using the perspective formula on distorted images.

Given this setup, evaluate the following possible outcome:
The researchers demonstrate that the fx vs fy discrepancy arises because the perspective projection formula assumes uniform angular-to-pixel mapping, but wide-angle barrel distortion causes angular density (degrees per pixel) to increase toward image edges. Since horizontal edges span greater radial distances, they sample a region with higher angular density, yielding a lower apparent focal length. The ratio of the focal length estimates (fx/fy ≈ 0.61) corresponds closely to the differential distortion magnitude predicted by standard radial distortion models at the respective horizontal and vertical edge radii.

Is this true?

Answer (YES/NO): NO